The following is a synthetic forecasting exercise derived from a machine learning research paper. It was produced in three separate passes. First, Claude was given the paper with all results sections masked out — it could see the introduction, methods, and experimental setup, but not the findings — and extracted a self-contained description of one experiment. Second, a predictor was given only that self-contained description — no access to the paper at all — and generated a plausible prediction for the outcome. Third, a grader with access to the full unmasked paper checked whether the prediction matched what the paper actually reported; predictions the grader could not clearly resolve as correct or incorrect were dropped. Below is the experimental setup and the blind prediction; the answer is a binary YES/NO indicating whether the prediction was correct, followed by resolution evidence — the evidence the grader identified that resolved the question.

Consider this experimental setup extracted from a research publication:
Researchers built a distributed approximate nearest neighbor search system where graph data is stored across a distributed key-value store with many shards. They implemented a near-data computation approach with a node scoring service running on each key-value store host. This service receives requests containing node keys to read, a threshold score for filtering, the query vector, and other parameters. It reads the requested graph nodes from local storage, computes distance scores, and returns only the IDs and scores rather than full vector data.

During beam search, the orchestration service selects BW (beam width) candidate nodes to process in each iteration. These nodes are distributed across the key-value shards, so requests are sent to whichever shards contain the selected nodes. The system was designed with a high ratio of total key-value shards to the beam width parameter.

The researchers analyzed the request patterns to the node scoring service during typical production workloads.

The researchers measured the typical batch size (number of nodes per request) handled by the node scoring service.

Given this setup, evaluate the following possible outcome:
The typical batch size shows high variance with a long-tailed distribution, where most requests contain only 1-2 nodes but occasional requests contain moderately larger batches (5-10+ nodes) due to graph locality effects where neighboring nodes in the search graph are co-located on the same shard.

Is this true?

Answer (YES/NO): NO